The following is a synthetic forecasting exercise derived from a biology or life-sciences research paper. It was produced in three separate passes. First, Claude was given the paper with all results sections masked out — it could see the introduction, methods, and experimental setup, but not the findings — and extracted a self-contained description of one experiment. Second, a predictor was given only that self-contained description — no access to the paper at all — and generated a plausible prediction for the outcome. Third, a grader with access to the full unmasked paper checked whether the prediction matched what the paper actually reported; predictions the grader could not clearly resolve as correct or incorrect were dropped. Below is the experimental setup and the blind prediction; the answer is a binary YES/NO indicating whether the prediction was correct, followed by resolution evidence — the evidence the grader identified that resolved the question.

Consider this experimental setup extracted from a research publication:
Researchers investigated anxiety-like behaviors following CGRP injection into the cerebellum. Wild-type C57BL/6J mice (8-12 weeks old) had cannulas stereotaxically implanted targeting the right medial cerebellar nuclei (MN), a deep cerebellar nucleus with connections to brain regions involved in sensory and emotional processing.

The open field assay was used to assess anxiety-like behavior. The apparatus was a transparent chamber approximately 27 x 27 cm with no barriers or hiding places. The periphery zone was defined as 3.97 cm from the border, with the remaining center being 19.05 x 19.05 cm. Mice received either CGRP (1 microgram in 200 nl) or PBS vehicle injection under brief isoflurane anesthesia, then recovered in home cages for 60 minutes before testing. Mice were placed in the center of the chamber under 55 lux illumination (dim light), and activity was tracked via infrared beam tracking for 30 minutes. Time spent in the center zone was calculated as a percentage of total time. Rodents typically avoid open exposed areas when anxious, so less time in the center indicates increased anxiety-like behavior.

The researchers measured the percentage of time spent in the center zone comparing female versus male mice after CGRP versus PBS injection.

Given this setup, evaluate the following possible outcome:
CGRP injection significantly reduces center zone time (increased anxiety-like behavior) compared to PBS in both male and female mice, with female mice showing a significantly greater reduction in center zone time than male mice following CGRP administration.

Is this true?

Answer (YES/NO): NO